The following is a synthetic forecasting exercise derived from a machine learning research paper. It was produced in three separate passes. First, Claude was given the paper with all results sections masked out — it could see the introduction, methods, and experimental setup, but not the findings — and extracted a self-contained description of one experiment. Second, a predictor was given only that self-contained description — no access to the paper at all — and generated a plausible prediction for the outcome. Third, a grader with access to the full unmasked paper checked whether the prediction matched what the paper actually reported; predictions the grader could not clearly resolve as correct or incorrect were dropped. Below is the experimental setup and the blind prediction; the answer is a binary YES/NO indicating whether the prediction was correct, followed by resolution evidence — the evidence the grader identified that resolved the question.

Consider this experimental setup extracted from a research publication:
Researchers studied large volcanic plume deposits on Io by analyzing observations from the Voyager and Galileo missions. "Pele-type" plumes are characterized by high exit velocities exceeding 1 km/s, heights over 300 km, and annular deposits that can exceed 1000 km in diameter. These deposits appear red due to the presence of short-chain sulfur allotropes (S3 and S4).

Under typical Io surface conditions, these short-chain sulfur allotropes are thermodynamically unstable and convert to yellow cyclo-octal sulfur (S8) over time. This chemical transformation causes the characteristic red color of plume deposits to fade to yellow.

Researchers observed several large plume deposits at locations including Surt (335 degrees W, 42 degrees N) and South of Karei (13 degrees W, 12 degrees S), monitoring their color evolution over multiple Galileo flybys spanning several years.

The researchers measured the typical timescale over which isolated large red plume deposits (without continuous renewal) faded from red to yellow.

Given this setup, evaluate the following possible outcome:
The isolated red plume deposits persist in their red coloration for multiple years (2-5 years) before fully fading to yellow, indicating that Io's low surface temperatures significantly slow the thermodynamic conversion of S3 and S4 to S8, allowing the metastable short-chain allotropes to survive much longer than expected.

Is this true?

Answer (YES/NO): NO